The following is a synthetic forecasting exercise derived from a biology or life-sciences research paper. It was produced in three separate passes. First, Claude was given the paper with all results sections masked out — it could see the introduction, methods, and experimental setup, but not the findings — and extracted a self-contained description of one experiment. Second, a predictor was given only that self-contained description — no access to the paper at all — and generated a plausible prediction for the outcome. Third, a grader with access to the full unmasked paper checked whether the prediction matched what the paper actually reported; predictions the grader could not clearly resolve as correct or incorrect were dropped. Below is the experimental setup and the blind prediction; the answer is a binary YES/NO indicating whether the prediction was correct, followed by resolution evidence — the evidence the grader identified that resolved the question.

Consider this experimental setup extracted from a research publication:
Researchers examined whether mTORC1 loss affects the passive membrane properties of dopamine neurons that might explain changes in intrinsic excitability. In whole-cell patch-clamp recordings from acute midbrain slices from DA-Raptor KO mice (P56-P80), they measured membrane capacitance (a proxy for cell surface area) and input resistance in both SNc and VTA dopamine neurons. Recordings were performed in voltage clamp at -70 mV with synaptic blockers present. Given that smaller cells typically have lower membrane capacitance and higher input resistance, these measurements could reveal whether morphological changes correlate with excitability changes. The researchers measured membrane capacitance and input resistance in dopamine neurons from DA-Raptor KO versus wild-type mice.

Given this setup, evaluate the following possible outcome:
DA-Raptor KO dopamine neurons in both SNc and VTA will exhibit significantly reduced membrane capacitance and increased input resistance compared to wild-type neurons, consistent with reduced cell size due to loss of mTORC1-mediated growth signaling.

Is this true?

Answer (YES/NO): NO